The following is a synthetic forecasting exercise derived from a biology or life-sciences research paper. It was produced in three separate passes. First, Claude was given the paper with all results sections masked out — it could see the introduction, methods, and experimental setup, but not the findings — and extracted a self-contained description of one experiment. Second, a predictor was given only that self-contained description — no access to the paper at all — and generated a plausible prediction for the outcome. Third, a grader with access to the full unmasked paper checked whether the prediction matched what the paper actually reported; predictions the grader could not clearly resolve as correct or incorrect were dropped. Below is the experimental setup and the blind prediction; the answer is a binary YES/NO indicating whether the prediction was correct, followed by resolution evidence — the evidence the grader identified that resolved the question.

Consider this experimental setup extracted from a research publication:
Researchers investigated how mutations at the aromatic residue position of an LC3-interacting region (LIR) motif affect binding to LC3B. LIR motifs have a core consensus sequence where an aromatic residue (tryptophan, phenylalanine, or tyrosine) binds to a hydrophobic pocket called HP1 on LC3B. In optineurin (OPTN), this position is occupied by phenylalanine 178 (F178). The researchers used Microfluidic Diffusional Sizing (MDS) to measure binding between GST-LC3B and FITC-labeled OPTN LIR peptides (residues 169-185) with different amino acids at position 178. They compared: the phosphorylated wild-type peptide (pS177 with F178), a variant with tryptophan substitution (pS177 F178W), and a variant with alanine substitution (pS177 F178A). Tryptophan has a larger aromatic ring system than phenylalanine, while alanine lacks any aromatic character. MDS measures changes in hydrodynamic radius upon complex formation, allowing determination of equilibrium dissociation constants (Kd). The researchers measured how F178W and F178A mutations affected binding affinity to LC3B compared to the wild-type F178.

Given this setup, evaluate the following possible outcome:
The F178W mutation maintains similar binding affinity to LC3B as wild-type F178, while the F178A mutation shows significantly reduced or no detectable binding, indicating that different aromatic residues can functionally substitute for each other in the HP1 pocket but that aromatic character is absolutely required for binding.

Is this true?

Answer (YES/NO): NO